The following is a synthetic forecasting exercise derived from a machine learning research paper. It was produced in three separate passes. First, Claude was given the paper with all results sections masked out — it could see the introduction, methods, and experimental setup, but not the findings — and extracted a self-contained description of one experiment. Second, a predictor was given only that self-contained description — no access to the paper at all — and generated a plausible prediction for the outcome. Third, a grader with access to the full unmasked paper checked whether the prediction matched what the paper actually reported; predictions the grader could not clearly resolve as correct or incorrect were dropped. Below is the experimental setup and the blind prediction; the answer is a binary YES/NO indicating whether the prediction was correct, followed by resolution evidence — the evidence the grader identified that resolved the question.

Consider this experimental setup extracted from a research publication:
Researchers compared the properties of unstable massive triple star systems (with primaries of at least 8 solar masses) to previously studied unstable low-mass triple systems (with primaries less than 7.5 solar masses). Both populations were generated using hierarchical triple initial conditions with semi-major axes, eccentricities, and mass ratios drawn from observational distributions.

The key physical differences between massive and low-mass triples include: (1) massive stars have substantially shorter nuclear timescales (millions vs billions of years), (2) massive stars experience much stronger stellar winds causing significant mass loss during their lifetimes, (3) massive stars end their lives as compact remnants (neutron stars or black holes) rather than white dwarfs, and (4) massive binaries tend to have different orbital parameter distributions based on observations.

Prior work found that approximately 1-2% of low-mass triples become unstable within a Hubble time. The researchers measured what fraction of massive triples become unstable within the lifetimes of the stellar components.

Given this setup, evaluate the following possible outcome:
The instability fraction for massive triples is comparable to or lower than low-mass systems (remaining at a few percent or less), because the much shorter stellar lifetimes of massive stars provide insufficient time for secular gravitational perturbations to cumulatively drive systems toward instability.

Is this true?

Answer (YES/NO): NO